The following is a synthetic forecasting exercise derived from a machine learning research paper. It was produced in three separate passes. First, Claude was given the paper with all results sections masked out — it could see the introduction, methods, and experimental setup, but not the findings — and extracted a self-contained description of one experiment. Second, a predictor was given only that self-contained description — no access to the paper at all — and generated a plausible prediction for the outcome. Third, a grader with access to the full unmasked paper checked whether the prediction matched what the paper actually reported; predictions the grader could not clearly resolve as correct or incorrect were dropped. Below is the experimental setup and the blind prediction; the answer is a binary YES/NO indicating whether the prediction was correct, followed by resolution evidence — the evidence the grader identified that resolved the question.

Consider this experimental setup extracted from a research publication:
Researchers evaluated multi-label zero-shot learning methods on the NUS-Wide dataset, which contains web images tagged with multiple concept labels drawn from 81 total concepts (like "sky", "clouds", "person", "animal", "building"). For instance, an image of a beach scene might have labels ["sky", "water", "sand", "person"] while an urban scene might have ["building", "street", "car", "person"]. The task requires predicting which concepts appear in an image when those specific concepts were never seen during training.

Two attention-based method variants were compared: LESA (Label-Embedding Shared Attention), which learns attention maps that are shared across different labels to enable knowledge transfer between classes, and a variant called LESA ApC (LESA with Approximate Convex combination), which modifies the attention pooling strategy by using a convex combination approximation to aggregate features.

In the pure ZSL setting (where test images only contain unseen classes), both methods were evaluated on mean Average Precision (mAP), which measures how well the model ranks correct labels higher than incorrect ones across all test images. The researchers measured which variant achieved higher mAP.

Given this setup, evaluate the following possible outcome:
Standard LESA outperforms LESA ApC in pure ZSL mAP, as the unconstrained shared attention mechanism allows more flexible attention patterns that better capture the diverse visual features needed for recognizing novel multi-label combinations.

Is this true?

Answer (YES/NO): YES